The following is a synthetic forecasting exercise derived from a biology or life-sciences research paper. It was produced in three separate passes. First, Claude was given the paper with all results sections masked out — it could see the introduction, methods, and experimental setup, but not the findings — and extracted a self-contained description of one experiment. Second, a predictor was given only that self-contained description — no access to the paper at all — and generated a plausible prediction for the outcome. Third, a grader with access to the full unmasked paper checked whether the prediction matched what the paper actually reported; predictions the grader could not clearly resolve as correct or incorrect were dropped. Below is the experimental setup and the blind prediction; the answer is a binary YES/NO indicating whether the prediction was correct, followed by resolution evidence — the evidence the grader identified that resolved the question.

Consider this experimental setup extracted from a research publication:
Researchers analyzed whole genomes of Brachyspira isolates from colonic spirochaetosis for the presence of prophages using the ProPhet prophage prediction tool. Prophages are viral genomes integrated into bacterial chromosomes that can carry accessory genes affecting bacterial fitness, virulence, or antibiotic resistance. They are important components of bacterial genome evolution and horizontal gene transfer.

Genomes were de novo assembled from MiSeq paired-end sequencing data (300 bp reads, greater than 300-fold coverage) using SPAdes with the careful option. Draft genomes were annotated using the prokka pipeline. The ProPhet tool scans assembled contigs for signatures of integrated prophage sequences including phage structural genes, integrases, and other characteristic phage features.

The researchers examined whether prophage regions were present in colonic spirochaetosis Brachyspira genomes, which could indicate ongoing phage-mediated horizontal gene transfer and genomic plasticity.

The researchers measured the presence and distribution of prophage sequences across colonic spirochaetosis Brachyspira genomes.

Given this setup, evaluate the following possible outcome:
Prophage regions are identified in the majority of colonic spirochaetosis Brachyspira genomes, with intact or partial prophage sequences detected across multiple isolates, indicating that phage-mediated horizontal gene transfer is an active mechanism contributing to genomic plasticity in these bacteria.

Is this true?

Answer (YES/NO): NO